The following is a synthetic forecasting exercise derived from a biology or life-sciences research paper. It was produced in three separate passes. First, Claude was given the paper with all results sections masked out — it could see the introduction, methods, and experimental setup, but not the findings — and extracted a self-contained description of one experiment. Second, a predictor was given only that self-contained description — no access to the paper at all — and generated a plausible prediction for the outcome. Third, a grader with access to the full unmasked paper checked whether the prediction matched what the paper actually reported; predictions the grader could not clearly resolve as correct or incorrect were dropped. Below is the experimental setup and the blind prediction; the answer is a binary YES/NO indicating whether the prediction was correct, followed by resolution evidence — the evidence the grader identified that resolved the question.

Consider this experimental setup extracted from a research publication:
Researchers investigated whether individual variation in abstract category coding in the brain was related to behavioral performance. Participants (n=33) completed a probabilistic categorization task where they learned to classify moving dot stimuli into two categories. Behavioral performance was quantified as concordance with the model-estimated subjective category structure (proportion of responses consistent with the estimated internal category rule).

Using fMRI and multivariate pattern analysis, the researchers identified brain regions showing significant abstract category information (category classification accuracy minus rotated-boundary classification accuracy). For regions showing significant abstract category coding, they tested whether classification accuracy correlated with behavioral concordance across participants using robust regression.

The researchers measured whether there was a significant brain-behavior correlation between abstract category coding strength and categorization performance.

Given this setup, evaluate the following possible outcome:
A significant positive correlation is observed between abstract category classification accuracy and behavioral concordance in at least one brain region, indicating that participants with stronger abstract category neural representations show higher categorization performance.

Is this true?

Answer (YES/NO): YES